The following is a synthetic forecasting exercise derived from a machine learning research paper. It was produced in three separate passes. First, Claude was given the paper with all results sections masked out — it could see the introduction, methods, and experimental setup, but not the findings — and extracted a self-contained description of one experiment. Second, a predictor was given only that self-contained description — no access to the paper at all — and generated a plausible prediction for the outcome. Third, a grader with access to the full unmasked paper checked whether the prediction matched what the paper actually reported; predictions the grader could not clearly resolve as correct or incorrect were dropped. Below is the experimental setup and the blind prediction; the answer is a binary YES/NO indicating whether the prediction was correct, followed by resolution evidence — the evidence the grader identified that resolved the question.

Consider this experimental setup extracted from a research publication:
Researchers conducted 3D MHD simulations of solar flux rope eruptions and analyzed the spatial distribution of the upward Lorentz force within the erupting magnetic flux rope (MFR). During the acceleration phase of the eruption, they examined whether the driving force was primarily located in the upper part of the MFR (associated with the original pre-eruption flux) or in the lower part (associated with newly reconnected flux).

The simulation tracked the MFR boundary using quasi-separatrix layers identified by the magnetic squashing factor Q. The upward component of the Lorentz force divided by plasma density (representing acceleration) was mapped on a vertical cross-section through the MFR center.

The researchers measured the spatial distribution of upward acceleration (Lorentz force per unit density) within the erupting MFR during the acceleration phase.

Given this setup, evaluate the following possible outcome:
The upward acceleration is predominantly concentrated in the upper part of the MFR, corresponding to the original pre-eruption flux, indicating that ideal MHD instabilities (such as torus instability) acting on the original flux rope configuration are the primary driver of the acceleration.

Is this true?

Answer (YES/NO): NO